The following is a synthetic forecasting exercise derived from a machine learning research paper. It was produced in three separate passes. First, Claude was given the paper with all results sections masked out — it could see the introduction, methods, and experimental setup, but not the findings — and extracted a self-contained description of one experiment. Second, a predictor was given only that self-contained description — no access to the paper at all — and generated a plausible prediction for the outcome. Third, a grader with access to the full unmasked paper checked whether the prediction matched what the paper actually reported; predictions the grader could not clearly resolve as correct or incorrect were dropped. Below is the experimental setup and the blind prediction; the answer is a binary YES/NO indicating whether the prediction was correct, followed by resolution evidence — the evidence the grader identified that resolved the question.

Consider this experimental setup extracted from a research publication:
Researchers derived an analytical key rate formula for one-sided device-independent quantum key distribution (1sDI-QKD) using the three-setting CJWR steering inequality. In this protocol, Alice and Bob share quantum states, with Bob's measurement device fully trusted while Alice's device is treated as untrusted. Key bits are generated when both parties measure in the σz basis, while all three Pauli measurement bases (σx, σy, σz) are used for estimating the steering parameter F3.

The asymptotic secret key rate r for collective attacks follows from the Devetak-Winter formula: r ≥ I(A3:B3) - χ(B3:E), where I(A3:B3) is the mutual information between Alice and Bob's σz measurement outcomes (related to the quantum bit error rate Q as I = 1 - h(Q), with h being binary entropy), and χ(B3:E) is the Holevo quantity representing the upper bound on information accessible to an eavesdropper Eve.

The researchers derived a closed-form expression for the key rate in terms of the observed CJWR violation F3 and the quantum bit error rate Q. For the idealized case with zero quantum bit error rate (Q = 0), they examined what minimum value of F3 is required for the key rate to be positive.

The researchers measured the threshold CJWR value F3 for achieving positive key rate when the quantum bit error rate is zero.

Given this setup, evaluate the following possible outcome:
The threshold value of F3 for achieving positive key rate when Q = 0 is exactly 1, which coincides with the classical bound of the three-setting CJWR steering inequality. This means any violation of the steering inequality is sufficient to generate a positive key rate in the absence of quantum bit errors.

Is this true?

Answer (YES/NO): YES